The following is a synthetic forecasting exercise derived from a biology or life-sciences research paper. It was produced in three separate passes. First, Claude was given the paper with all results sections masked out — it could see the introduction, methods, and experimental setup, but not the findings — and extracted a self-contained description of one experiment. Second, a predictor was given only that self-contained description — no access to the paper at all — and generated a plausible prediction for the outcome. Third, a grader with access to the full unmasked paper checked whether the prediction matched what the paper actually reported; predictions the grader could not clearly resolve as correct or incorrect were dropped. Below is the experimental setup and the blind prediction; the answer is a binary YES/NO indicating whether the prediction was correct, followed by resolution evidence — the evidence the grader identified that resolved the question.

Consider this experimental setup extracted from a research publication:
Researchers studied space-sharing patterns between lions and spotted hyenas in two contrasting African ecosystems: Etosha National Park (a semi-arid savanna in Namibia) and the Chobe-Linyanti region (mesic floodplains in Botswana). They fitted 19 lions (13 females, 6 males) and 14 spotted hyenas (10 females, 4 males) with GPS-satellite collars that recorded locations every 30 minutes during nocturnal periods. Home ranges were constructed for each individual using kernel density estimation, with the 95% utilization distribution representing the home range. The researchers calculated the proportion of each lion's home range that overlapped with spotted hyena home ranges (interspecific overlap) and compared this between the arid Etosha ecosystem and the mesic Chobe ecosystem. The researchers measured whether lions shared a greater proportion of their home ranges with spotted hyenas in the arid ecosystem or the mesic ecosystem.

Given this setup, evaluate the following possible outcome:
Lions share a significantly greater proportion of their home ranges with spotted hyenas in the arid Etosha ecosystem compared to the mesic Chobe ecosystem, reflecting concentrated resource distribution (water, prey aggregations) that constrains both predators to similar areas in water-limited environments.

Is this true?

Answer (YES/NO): NO